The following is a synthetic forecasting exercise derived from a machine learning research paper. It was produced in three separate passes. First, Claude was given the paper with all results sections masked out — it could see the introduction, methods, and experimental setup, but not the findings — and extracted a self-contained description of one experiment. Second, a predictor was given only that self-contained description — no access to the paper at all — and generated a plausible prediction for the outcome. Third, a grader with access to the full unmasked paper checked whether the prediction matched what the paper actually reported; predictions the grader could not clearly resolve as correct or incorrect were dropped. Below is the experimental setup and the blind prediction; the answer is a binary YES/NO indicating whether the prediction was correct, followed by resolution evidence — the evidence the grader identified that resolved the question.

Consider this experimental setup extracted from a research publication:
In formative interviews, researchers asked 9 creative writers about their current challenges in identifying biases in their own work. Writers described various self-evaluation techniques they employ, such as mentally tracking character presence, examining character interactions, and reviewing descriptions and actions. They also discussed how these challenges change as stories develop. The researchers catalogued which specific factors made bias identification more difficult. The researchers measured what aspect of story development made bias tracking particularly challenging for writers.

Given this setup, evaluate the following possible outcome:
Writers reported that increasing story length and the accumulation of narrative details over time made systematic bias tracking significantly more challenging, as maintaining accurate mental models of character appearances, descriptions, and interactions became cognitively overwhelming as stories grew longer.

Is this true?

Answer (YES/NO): YES